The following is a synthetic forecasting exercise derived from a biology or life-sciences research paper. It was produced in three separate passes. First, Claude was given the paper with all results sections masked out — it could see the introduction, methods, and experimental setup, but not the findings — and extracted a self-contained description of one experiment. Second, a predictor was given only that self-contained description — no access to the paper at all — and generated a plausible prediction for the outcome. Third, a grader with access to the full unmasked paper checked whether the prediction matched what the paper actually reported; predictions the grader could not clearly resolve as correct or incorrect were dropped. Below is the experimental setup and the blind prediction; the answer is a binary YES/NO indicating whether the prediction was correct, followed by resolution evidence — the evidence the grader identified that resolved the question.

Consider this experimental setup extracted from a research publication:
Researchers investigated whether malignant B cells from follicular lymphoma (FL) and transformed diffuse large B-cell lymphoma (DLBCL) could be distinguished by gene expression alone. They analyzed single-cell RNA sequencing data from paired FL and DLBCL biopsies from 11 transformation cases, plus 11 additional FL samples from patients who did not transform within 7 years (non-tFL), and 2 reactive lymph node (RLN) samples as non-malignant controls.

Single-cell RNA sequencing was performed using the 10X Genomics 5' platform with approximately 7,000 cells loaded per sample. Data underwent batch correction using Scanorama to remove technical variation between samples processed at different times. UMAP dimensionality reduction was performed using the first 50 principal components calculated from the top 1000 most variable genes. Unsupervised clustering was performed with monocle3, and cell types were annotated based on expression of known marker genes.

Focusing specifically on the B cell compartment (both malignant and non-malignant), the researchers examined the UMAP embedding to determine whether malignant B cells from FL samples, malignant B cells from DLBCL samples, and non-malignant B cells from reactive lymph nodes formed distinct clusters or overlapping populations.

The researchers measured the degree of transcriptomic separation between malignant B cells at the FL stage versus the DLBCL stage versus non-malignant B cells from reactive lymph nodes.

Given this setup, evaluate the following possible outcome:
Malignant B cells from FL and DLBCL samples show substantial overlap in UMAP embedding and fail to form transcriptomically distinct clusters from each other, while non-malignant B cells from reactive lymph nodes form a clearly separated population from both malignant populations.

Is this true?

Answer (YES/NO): YES